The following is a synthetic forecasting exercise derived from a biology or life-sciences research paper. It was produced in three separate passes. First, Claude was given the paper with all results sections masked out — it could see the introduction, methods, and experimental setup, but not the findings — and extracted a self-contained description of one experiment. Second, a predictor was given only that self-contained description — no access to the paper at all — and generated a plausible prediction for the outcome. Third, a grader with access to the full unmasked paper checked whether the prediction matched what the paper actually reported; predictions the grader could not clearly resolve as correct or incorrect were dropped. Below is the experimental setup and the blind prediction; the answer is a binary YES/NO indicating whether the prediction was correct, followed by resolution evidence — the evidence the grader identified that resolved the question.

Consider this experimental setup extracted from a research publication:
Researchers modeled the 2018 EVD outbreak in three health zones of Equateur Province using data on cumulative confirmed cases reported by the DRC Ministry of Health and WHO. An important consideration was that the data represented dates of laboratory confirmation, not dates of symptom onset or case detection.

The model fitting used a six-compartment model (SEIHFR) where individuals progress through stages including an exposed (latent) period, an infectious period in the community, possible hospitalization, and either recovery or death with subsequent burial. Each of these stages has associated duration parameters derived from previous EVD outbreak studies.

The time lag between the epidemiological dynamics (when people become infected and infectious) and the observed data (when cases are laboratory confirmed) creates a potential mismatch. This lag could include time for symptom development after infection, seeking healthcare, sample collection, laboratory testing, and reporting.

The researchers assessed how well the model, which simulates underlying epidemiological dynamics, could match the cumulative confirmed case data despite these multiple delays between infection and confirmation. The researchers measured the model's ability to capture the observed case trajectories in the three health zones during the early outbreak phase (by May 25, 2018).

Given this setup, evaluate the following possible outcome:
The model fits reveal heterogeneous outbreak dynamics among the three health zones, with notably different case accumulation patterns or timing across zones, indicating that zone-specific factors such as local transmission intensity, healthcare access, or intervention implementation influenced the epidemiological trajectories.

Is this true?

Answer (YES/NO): NO